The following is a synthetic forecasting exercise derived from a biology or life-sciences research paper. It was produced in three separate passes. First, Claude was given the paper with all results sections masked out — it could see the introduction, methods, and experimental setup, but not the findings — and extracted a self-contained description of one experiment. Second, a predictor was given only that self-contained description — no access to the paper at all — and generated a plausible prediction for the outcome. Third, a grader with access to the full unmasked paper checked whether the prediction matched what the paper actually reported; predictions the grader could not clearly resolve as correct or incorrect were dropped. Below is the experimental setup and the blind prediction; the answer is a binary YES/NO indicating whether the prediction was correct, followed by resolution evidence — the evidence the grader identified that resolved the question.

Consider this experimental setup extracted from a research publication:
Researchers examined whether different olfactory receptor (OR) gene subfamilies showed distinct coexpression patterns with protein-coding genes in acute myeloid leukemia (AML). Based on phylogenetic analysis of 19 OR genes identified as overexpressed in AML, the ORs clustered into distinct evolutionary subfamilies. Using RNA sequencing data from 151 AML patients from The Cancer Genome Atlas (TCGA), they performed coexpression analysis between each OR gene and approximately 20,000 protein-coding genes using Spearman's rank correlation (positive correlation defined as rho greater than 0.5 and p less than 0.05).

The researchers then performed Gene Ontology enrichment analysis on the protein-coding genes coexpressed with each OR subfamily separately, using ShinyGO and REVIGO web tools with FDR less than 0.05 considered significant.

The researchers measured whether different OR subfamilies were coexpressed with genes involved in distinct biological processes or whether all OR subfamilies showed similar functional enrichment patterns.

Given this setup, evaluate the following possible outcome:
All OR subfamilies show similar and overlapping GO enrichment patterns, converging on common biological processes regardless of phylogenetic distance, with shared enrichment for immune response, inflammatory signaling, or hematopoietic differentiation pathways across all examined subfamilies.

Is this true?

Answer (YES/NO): NO